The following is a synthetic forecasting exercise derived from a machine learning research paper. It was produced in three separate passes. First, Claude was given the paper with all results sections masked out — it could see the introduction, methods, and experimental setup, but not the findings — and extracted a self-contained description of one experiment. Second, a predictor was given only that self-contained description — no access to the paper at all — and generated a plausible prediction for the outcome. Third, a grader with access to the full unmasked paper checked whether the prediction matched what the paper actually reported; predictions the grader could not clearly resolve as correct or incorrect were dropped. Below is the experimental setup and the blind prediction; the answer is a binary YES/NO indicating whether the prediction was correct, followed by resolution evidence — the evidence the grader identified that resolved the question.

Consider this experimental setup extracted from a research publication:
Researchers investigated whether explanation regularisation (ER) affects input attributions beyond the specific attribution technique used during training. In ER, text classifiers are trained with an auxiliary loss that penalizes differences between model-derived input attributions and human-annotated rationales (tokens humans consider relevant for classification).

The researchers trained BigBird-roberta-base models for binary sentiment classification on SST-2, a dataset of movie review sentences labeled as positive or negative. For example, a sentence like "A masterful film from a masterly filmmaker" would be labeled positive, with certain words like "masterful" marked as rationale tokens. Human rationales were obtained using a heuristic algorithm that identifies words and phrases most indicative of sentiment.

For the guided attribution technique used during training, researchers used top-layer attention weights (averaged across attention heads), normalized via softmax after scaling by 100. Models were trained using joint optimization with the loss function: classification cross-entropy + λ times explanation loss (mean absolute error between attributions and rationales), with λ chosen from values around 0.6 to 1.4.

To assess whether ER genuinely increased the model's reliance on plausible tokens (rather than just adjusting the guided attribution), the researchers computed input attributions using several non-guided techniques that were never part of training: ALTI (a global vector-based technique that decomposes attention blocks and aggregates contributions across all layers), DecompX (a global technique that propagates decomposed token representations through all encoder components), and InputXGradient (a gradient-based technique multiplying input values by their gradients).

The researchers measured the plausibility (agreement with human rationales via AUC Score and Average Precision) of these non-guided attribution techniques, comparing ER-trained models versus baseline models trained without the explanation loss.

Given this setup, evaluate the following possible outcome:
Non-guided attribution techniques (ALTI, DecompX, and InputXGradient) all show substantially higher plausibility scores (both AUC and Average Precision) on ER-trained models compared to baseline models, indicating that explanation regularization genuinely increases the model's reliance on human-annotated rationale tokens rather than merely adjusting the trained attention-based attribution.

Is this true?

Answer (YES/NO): NO